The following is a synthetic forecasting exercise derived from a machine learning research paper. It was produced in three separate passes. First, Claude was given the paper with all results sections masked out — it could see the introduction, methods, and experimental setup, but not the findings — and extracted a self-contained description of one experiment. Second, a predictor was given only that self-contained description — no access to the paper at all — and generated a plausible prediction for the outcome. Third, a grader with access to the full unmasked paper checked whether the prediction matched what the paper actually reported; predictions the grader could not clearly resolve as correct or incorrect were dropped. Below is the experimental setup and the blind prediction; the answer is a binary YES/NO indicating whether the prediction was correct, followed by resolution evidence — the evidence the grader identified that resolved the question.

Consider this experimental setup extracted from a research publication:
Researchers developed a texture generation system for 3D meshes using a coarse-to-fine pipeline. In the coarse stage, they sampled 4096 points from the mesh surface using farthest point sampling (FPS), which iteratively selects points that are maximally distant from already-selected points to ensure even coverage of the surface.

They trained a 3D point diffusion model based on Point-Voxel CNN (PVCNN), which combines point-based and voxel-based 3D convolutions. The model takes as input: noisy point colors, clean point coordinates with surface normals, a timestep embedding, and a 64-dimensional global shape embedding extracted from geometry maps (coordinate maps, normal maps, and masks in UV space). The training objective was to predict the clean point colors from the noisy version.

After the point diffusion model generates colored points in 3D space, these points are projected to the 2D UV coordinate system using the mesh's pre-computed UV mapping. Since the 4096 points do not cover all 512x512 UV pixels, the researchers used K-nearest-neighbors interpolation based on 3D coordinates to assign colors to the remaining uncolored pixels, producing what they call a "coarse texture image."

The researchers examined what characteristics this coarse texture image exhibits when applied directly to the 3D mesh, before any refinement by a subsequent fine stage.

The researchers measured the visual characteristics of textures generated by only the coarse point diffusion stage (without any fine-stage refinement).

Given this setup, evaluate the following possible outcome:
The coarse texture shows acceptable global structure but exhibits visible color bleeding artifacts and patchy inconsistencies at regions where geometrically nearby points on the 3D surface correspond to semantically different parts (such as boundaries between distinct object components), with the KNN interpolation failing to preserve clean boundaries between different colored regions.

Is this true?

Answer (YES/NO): NO